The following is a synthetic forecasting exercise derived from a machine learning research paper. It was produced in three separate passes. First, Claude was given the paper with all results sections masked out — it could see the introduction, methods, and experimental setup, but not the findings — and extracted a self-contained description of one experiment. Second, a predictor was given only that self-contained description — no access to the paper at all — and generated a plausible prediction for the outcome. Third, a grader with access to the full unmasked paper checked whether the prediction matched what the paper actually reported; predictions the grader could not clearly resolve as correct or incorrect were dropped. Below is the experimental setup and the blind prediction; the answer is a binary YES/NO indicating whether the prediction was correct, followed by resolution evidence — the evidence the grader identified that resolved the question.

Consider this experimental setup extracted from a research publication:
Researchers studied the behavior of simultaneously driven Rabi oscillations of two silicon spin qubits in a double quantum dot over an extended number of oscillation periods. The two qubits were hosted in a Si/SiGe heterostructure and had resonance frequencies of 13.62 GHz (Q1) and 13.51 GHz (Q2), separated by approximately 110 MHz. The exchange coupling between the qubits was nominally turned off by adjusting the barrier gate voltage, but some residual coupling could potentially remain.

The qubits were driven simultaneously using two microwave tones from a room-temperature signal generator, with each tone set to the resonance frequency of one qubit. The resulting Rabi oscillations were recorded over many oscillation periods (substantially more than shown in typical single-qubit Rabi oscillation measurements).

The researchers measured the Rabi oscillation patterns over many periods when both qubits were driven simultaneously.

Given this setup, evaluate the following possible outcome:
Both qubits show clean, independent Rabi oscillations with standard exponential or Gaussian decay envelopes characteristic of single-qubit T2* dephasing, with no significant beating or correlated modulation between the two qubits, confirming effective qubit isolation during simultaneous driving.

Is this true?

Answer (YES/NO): NO